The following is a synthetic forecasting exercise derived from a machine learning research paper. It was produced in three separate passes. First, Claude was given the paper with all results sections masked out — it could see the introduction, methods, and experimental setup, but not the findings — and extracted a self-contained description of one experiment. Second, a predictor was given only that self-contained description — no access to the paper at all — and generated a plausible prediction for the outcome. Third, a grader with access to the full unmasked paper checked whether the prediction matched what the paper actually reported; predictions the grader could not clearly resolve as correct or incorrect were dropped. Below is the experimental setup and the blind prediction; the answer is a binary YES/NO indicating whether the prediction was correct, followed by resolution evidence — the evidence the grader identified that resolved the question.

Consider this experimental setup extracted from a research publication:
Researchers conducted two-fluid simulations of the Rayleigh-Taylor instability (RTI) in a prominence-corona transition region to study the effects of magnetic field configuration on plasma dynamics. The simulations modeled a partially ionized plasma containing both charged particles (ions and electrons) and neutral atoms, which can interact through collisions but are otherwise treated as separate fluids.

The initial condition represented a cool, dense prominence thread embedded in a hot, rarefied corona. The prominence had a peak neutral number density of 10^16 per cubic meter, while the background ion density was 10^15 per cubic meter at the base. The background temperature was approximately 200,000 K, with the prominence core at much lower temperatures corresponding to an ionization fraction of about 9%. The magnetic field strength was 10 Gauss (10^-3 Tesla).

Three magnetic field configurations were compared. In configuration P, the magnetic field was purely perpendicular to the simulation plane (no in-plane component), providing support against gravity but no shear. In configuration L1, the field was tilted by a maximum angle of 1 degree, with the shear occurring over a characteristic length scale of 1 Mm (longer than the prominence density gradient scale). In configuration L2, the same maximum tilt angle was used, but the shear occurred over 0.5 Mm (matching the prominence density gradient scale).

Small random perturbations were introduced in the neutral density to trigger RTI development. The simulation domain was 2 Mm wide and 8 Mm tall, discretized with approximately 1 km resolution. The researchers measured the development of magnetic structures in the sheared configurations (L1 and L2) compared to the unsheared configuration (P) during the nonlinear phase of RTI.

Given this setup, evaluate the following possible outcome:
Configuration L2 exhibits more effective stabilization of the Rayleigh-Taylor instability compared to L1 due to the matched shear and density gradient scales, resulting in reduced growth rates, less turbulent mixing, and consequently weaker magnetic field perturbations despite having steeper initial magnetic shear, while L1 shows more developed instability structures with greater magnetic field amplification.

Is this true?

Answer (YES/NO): NO